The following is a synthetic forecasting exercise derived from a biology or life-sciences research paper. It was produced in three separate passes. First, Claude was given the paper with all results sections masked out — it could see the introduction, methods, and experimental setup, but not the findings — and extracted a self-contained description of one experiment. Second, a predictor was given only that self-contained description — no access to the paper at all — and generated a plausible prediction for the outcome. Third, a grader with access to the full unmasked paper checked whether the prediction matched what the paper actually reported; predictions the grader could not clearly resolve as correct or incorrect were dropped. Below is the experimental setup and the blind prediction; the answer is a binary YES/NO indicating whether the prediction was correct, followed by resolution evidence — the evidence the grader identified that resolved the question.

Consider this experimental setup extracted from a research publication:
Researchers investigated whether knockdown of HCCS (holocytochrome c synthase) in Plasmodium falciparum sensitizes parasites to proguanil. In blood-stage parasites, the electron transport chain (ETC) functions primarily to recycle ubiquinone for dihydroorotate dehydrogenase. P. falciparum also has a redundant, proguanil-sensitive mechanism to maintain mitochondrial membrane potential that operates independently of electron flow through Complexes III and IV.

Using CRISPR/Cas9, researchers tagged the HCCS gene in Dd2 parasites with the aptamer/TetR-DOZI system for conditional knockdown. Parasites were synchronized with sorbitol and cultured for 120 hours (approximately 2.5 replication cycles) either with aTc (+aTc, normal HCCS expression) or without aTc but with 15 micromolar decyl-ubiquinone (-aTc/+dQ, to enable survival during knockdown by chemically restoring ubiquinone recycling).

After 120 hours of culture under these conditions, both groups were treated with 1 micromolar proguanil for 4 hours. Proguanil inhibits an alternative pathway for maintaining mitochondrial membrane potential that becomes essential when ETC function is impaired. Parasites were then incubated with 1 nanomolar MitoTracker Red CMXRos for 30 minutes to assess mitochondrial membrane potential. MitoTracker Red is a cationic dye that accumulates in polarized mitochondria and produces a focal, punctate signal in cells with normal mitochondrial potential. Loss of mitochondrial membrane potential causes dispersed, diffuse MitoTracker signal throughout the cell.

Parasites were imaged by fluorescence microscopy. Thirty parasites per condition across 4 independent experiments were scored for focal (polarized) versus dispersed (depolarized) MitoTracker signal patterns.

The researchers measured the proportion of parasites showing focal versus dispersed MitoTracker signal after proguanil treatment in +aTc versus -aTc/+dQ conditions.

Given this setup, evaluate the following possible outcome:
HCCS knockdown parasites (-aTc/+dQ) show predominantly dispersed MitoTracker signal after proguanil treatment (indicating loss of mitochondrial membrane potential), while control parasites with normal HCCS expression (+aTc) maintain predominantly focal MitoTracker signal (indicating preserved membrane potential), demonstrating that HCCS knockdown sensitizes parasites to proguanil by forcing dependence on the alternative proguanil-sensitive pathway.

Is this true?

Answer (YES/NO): YES